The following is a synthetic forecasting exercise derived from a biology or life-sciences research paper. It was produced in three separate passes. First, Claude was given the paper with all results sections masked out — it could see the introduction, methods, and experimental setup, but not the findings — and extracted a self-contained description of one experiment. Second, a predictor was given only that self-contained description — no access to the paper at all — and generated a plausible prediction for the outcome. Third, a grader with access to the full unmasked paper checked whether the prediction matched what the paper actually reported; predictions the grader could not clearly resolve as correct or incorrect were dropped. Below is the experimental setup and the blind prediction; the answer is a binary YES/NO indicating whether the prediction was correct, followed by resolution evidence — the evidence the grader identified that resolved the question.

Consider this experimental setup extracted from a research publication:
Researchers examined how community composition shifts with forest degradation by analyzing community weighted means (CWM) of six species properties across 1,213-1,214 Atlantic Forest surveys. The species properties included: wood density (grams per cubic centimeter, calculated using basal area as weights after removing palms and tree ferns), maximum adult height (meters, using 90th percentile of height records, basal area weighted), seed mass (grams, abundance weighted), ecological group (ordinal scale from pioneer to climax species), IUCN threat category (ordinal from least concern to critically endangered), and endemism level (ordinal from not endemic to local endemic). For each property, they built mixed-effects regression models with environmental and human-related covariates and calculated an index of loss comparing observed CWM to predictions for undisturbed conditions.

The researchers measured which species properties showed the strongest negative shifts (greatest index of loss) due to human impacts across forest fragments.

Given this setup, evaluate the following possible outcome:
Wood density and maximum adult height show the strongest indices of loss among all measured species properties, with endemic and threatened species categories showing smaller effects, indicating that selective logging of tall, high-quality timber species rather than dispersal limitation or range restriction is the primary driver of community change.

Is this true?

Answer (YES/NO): NO